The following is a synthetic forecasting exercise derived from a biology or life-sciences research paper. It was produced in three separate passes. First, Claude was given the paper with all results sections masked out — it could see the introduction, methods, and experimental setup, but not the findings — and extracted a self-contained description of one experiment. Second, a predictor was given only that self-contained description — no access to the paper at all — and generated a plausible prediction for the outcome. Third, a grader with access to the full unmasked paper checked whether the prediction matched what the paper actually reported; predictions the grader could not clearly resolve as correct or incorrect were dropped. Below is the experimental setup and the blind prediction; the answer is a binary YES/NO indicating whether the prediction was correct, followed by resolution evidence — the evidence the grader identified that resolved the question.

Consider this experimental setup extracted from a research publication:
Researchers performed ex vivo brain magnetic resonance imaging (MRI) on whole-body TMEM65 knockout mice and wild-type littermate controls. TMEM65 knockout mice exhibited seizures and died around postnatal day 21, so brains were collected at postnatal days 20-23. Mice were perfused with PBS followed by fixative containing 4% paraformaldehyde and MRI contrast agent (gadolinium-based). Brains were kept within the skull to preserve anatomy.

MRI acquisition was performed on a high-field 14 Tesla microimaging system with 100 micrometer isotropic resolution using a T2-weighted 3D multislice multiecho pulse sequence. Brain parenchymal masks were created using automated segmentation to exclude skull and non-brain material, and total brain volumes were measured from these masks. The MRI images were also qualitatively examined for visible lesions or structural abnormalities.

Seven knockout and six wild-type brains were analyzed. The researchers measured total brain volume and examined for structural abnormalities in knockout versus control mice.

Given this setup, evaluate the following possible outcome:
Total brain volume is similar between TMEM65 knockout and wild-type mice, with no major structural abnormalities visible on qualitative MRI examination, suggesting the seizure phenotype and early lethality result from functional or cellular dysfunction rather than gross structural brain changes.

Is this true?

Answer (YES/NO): NO